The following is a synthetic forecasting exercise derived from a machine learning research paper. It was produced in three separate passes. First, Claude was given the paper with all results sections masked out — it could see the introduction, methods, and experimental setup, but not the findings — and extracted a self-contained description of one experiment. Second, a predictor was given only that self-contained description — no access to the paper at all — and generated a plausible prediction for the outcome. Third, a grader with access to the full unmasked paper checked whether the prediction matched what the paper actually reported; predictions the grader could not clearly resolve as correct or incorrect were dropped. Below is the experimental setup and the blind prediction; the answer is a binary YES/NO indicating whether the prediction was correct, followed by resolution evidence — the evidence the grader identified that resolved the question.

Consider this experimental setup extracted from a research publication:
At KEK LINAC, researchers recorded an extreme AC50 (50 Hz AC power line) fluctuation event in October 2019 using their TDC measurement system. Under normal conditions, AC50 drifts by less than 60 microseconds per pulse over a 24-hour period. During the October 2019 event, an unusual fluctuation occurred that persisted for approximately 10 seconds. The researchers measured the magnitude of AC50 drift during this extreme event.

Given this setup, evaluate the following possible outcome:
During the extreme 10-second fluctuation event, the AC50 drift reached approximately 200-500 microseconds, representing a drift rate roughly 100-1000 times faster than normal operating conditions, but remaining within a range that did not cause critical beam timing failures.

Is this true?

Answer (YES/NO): NO